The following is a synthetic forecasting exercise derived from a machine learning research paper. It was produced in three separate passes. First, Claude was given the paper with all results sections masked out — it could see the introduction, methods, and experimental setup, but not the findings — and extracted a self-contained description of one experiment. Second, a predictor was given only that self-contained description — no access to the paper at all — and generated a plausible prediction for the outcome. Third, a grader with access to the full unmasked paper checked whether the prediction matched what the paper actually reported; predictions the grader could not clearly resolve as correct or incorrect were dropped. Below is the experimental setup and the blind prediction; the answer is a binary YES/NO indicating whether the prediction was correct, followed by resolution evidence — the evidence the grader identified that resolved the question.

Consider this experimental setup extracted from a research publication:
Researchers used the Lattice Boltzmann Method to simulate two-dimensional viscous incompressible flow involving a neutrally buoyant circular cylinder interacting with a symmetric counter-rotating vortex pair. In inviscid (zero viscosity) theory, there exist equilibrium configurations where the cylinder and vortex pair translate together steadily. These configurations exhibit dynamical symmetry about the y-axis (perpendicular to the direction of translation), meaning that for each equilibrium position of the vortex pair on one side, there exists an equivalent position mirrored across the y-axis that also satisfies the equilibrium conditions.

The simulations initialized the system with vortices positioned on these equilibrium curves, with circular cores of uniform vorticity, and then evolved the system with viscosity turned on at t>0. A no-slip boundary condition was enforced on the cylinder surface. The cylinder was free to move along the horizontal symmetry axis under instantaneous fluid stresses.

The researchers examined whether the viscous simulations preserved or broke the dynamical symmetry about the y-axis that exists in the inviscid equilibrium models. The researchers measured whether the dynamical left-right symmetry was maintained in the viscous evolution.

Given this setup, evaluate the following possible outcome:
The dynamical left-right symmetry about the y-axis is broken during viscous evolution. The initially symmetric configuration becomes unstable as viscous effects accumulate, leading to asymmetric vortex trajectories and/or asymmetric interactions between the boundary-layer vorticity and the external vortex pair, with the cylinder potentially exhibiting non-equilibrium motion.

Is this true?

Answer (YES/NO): YES